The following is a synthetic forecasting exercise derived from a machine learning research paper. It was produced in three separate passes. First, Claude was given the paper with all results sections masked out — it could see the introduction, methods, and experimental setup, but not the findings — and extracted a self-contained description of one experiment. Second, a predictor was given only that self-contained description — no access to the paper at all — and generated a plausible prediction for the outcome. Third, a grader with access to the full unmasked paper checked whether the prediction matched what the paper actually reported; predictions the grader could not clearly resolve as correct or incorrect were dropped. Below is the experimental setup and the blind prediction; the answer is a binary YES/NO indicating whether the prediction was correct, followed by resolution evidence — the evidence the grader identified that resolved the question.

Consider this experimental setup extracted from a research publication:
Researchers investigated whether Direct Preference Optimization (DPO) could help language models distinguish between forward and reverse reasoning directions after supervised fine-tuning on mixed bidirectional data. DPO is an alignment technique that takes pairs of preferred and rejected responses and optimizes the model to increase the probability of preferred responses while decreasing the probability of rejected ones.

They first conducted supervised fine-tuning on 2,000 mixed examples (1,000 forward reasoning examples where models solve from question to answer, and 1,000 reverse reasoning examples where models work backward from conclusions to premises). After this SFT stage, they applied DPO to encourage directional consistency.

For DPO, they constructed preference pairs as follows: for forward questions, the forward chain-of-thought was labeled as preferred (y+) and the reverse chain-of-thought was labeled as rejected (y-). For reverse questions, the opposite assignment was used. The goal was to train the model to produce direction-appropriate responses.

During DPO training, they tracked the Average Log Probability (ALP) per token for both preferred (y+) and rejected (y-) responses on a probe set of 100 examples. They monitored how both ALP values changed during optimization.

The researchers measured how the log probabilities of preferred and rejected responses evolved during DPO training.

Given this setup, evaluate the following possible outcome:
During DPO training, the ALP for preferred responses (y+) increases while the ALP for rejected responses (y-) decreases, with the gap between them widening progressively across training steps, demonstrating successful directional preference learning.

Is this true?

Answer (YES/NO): NO